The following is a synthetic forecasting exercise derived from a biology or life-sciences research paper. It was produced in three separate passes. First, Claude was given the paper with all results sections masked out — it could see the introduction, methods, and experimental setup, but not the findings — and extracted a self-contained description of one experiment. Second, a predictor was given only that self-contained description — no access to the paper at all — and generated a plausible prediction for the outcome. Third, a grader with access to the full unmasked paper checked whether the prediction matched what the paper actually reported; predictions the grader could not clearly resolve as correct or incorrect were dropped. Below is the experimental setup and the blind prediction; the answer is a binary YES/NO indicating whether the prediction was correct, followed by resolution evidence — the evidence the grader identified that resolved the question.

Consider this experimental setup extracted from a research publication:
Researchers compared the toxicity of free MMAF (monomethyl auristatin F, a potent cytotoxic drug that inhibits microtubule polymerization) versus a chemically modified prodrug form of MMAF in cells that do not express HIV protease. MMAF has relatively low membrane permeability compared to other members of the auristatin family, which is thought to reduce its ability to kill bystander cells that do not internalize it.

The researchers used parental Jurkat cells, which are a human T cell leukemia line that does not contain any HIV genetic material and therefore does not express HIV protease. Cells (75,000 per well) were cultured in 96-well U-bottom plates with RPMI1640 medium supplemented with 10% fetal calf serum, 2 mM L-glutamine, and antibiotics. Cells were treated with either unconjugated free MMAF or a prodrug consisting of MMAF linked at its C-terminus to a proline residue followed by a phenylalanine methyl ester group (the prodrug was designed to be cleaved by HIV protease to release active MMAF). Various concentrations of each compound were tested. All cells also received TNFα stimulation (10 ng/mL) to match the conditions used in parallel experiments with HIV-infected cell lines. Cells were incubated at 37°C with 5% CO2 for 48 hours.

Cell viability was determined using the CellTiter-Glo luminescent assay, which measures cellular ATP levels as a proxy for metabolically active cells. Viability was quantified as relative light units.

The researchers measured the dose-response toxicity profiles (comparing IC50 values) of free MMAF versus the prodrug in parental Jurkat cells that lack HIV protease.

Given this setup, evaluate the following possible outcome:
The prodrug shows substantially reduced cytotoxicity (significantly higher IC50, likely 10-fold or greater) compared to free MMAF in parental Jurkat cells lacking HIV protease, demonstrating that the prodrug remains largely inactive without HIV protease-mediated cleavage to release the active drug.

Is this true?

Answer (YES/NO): NO